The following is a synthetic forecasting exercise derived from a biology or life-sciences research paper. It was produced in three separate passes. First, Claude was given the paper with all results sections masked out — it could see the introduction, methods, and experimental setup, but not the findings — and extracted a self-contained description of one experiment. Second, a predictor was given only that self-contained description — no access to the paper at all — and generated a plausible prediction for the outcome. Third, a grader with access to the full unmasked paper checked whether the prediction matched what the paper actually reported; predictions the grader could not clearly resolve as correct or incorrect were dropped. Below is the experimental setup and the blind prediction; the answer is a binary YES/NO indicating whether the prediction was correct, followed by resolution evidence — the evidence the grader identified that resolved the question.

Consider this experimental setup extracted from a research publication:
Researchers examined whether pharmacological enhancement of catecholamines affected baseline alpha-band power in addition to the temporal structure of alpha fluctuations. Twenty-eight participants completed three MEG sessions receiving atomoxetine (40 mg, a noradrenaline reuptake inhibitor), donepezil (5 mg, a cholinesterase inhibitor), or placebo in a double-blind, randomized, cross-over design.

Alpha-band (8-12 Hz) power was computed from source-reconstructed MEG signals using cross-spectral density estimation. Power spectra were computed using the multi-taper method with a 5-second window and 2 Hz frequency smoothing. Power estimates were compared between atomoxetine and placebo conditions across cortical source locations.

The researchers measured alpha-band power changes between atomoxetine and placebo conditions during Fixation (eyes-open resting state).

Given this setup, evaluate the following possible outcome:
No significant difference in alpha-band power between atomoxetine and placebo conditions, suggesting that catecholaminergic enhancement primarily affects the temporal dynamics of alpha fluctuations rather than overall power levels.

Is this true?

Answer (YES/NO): NO